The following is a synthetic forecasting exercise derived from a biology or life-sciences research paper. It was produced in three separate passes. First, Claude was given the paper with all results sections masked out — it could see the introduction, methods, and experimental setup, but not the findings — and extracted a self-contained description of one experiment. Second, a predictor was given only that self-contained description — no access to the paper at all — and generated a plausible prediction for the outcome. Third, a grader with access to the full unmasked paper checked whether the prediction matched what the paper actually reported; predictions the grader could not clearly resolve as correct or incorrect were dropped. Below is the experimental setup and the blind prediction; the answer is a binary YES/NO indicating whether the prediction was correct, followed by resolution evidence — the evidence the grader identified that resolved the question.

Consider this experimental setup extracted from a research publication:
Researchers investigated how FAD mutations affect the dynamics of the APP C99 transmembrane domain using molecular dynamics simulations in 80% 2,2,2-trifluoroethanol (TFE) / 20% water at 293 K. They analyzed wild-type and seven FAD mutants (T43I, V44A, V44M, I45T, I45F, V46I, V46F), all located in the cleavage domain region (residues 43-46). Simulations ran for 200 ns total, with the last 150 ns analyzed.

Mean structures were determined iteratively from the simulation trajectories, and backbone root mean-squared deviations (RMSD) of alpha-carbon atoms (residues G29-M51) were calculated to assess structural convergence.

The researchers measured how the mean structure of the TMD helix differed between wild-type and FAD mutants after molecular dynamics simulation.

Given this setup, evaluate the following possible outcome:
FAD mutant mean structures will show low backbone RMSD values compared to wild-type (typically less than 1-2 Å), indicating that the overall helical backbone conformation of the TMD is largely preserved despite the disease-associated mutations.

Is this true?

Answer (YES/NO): YES